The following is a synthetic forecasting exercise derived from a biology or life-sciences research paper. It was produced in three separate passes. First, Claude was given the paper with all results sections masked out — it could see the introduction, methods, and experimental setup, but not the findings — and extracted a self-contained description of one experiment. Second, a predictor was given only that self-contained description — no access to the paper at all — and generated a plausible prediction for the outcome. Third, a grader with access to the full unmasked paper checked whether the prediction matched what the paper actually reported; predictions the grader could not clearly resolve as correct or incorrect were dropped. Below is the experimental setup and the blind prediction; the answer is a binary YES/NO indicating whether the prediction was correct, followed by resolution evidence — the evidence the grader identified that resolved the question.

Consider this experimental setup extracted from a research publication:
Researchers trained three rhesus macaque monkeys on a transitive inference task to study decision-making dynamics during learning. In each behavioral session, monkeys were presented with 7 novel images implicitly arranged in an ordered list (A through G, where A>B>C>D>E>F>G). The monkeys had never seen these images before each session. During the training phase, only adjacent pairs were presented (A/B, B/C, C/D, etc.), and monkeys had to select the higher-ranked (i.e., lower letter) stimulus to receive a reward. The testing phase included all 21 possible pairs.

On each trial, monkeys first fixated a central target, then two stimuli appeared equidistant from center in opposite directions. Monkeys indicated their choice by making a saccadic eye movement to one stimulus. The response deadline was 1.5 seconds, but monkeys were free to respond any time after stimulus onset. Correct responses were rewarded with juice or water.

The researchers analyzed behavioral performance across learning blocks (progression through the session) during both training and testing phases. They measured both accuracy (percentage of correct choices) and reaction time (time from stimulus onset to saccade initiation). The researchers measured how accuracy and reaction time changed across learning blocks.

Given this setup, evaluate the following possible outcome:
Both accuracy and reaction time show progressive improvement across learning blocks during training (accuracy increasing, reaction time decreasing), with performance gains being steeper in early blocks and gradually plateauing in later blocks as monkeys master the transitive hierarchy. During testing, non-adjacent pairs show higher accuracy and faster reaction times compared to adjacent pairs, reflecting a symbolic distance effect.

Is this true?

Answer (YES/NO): NO